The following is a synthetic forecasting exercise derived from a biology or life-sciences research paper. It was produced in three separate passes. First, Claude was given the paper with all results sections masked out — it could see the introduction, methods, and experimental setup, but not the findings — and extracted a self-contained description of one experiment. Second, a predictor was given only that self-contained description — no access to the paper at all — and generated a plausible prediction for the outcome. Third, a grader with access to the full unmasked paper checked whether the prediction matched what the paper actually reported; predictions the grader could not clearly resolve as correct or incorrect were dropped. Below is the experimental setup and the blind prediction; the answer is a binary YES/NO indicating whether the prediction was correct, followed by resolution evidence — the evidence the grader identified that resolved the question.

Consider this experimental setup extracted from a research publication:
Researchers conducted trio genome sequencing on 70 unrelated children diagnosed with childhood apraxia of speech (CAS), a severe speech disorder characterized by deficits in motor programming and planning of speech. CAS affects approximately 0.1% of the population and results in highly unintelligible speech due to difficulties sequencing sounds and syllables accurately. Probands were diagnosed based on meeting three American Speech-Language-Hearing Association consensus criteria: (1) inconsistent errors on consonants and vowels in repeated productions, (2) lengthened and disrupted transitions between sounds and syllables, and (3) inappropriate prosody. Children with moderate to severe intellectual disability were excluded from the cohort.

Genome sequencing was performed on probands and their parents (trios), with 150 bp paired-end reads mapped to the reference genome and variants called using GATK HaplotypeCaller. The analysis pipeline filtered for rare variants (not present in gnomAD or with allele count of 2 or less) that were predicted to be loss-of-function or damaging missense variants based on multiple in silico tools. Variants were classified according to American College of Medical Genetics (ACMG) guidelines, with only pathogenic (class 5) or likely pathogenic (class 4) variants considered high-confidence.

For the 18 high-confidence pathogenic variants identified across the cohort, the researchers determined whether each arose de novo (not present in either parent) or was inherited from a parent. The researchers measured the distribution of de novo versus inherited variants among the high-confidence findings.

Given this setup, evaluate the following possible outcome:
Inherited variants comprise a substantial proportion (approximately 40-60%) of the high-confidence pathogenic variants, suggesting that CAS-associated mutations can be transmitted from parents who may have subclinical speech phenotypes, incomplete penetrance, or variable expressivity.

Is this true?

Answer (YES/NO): NO